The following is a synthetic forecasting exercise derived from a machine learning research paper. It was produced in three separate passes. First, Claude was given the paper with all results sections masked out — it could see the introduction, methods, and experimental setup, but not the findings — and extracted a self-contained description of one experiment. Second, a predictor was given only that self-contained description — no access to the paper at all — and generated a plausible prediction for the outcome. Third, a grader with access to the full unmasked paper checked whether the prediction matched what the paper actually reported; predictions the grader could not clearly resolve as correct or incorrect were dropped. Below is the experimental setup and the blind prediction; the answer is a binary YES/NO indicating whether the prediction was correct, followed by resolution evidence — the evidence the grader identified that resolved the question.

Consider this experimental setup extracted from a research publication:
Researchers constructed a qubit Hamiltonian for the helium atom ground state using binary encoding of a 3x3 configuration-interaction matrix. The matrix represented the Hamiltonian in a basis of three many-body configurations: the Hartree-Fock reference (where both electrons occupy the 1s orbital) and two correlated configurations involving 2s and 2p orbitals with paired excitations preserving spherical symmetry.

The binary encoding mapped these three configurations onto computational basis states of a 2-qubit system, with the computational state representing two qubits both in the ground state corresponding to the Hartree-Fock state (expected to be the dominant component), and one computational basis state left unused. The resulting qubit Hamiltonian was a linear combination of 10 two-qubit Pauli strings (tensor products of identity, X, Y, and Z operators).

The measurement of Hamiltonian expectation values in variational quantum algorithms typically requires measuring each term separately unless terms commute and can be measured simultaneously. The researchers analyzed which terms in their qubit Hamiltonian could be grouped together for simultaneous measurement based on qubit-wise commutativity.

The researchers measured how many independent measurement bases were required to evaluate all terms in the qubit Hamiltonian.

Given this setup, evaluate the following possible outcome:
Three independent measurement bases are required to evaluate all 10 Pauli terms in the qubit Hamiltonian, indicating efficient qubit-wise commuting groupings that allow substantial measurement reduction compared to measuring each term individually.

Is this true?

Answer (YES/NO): NO